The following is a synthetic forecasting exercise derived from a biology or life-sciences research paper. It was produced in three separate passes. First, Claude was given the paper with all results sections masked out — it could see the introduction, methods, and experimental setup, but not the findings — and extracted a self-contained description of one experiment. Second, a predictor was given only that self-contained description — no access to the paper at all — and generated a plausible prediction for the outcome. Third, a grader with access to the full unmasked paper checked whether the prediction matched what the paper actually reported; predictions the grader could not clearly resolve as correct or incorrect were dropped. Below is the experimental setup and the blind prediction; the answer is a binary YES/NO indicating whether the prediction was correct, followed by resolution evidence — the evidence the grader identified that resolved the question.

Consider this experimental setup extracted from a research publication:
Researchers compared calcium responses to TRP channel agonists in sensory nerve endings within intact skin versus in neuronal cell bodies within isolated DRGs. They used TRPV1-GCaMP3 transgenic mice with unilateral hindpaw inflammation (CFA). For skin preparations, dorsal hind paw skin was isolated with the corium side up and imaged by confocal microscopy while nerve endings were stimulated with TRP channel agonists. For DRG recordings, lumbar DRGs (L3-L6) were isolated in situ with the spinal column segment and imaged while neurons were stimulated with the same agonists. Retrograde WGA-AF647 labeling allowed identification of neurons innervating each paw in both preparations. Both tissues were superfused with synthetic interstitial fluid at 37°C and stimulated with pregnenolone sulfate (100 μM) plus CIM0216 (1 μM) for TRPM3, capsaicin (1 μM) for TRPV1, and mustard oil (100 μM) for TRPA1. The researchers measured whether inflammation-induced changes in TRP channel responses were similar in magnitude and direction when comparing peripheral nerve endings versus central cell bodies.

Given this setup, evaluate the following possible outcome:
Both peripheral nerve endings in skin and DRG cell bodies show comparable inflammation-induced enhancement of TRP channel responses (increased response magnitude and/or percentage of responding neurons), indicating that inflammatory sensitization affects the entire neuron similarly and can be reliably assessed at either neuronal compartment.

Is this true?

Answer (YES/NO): YES